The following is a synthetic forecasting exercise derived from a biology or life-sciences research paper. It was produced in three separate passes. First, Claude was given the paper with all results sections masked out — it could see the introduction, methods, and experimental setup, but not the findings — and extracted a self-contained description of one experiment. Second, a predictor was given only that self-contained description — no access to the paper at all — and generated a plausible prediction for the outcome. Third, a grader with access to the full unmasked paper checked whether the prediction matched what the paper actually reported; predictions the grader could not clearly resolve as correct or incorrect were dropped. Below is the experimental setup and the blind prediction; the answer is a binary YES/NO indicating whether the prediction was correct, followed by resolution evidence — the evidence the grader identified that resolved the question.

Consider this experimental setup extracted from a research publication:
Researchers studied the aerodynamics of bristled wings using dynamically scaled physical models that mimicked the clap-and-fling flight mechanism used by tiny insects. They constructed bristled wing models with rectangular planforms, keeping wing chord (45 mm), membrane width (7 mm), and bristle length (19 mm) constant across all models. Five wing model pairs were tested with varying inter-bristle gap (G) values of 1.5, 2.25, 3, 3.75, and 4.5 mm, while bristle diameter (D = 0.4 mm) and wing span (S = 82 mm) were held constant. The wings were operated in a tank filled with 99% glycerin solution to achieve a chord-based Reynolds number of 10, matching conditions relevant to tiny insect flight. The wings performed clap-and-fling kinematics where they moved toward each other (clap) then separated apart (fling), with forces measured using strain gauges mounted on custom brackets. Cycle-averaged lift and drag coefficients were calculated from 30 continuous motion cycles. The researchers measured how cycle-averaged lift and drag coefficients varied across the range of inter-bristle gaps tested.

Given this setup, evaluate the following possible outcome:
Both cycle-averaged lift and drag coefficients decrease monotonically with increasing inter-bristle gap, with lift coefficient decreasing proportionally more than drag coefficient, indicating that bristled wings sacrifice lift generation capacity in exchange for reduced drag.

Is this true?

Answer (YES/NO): NO